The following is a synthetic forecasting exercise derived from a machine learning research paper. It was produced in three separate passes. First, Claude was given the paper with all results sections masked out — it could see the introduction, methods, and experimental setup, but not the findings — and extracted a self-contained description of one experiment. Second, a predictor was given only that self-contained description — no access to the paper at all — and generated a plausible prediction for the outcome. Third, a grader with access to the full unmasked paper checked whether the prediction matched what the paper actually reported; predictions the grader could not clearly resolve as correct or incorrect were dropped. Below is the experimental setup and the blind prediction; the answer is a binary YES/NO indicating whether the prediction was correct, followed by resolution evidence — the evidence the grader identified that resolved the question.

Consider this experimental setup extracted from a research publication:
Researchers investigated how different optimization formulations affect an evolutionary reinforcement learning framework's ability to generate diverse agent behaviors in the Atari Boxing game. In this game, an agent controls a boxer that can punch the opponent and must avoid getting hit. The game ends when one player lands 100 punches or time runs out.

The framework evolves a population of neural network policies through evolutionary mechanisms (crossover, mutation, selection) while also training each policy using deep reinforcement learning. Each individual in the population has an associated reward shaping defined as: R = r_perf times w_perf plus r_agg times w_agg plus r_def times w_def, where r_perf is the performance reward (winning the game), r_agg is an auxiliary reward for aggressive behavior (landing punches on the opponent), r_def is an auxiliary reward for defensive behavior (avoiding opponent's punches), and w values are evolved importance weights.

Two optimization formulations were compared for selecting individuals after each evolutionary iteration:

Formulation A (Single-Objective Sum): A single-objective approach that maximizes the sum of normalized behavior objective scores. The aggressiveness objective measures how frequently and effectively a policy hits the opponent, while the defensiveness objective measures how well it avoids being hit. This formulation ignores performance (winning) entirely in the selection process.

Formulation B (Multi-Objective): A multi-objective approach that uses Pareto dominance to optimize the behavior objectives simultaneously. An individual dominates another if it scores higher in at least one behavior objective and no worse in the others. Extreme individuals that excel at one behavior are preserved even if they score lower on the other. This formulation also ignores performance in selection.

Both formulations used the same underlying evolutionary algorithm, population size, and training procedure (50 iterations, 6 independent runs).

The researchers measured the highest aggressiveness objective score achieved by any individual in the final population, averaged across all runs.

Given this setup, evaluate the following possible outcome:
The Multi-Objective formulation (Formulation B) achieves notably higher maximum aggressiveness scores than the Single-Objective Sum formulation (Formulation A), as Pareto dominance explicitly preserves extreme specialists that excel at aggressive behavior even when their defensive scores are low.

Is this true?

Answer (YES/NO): YES